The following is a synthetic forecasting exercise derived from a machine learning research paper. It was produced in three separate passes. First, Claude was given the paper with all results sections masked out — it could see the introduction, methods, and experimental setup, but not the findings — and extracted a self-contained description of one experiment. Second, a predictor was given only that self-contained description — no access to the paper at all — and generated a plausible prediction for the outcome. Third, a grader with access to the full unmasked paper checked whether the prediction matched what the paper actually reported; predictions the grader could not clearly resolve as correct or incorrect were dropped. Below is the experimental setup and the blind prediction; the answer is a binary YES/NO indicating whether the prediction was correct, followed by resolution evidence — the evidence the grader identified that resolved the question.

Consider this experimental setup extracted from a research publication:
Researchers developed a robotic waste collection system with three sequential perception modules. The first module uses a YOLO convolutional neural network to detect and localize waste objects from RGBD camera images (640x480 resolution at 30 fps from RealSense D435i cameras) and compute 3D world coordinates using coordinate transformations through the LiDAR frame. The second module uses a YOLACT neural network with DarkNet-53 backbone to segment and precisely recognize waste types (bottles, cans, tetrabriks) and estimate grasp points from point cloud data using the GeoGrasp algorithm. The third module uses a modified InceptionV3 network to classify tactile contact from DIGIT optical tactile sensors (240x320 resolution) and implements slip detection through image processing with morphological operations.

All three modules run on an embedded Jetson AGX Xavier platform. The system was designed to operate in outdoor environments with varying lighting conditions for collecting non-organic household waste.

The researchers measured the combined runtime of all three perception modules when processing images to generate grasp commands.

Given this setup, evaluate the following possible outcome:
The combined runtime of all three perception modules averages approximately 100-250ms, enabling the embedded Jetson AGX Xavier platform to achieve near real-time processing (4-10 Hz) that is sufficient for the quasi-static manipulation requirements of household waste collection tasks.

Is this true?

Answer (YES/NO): NO